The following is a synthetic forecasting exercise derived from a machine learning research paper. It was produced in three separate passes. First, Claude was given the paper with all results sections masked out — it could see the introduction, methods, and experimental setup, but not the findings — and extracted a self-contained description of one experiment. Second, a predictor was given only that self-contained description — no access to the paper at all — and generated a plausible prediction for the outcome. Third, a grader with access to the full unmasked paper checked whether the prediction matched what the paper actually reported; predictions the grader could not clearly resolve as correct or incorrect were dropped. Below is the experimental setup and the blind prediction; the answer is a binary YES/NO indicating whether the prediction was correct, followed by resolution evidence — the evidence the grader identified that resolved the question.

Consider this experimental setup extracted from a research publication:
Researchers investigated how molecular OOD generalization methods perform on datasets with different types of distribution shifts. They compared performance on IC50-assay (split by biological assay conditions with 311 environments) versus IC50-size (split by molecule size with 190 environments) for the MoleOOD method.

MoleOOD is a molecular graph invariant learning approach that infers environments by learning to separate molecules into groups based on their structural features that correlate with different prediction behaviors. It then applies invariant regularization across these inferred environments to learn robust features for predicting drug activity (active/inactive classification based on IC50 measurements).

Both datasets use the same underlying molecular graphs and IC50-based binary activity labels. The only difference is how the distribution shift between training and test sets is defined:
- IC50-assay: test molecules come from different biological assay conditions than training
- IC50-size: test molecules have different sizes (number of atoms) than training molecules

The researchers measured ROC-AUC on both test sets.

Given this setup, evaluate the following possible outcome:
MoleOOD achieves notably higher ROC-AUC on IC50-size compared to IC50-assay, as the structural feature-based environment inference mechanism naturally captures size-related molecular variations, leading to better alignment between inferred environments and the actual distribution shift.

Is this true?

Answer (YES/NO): NO